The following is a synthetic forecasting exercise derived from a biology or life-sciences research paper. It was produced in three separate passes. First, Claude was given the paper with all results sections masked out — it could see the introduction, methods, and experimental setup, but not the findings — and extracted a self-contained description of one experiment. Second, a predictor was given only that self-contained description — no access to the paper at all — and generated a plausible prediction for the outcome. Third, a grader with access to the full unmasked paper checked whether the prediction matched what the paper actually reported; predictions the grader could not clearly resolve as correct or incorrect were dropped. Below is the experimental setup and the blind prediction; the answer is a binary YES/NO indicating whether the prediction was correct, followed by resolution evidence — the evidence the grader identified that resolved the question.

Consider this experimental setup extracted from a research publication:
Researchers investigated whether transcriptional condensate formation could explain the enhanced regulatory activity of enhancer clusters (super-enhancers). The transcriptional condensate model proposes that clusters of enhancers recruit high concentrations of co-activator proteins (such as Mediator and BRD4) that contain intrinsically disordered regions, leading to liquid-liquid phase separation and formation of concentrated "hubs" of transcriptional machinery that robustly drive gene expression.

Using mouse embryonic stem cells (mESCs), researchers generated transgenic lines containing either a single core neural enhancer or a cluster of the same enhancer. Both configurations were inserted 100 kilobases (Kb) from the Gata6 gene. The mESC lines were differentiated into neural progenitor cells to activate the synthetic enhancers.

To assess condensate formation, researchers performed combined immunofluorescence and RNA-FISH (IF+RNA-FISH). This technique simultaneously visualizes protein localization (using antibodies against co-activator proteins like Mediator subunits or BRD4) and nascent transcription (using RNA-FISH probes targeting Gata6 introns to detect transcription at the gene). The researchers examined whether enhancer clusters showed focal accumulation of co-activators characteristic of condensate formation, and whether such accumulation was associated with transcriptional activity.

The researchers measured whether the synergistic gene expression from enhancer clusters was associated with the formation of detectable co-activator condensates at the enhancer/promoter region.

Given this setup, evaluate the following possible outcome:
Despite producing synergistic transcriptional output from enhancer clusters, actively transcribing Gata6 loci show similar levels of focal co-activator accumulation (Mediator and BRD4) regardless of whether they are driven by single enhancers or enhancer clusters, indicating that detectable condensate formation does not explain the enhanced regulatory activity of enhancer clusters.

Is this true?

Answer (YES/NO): NO